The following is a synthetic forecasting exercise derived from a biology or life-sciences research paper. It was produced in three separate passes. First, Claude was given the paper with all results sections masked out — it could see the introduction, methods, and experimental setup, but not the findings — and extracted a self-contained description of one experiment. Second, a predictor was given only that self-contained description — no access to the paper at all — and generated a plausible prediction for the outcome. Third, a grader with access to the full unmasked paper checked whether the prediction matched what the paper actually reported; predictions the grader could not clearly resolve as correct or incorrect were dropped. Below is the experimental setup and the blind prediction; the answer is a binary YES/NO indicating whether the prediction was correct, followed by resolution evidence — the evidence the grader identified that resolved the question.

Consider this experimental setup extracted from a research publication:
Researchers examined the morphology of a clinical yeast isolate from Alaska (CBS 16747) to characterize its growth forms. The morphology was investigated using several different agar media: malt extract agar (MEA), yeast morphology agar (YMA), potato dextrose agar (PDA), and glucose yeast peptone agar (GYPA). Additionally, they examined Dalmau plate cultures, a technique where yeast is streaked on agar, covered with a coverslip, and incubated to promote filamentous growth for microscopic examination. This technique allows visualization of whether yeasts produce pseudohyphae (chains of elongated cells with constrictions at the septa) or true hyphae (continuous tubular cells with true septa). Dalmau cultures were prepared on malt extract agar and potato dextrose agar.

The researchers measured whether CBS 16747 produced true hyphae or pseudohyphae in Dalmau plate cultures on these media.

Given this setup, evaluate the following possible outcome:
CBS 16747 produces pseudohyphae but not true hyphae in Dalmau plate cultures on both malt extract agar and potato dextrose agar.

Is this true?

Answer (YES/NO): YES